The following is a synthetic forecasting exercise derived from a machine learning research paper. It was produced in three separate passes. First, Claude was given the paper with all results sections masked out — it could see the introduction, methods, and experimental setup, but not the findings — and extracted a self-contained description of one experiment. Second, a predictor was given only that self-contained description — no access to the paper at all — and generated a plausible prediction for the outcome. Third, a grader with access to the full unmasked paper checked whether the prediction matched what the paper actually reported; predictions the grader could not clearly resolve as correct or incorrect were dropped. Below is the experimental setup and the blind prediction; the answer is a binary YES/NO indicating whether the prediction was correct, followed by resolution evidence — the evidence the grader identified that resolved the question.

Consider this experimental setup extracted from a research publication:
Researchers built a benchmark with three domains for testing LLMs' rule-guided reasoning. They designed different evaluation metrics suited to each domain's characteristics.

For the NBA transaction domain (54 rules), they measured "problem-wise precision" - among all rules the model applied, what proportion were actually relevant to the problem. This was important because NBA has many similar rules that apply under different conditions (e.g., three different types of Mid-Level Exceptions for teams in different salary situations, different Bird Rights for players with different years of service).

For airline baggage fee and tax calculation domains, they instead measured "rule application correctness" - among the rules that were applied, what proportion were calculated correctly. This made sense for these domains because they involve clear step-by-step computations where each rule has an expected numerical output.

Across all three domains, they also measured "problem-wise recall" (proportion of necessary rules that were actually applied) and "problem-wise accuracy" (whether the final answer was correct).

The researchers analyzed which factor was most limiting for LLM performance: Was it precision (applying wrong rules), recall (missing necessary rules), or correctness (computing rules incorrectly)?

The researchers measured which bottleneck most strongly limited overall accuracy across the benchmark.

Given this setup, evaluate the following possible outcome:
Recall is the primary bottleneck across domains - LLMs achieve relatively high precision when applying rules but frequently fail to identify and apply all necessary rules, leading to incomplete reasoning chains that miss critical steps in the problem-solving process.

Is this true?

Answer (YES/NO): NO